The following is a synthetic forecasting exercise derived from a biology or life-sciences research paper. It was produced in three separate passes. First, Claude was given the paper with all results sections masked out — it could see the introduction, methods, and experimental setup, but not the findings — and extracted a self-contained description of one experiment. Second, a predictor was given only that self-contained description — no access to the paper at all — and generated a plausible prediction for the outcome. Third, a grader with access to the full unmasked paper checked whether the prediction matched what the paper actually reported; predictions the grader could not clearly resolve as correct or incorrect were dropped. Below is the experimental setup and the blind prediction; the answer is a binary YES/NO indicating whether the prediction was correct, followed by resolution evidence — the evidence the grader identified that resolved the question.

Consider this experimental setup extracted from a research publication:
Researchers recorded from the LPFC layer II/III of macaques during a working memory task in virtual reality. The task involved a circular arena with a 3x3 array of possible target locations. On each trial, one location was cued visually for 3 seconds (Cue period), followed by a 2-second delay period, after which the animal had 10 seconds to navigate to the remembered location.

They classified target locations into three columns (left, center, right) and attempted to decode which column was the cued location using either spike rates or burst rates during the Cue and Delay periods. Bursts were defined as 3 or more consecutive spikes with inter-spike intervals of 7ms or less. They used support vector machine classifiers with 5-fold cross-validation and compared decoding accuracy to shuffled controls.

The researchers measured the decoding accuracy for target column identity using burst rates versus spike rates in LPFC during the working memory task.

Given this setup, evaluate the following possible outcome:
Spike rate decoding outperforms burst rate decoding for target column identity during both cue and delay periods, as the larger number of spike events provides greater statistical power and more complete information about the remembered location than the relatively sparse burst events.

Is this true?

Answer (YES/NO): YES